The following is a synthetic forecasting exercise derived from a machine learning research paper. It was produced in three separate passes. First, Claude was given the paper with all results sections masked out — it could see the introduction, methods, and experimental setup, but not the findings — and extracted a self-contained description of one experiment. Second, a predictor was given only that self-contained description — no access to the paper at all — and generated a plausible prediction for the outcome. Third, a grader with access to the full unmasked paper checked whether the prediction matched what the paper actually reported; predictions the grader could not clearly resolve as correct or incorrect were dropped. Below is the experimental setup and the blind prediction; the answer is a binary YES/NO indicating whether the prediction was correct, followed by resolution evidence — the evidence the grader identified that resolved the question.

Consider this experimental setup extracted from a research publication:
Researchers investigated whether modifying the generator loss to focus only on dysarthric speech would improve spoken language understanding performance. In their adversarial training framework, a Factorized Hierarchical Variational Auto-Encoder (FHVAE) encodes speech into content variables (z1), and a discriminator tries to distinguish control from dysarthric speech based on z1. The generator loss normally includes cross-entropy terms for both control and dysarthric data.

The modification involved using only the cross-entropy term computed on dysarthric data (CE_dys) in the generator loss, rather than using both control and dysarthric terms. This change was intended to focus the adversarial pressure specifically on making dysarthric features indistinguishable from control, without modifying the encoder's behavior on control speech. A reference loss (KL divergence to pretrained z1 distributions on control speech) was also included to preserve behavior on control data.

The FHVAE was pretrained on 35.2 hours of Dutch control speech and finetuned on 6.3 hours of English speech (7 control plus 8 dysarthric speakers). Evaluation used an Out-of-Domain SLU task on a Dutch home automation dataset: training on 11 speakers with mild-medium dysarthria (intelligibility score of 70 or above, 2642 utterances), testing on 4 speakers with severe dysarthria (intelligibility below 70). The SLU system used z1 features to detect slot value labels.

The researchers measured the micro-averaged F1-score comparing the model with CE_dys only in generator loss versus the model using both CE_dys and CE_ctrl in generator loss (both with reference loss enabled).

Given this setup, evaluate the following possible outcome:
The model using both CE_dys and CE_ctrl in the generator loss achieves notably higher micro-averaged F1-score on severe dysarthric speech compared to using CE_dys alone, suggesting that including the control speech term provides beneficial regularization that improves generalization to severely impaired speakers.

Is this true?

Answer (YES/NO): NO